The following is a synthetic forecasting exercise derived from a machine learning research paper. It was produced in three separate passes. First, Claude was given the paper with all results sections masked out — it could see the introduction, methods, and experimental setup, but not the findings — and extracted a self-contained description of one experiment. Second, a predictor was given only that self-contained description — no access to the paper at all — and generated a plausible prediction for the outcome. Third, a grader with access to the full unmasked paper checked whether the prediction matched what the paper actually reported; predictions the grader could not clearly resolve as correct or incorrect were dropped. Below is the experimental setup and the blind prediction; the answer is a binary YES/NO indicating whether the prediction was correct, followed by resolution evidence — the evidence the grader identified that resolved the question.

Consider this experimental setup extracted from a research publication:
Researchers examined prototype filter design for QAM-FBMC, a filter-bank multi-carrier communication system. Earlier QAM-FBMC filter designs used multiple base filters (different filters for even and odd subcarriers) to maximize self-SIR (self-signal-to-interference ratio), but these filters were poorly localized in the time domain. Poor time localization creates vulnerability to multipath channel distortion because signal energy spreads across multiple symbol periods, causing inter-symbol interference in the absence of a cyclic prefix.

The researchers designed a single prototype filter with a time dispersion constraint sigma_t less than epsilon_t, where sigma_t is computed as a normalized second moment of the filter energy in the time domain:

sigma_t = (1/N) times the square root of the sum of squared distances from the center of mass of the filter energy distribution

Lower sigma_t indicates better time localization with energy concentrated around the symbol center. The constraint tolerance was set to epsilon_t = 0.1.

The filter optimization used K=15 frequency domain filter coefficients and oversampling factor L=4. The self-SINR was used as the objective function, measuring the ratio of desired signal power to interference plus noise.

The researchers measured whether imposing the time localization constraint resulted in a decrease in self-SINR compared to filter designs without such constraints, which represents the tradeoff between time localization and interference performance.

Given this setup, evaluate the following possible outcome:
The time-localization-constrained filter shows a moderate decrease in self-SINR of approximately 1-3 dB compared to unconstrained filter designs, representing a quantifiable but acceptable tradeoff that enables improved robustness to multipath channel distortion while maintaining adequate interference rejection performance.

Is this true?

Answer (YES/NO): YES